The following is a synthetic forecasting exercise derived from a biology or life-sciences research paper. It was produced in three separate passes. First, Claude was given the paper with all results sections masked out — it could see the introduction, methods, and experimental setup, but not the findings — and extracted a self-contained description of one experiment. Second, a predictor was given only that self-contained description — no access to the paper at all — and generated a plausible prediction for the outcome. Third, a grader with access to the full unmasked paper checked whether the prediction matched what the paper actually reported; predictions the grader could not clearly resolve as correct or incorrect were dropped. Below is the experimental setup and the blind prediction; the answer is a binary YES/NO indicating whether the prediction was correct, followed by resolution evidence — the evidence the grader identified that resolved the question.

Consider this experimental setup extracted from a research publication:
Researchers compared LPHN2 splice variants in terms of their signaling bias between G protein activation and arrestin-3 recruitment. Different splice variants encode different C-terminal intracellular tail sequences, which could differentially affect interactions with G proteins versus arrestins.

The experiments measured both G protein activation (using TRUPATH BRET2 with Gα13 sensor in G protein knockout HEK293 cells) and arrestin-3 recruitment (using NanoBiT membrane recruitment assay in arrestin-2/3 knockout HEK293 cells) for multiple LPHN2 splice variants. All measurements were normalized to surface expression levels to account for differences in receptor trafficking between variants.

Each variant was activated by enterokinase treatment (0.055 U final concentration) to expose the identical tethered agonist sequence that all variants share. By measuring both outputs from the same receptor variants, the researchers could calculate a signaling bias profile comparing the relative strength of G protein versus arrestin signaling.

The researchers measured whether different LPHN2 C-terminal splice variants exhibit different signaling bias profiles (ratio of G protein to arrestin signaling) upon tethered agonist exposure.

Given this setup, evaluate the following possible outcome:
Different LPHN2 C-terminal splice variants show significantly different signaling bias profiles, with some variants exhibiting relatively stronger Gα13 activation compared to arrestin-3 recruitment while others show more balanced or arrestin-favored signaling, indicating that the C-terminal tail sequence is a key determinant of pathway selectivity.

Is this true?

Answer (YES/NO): YES